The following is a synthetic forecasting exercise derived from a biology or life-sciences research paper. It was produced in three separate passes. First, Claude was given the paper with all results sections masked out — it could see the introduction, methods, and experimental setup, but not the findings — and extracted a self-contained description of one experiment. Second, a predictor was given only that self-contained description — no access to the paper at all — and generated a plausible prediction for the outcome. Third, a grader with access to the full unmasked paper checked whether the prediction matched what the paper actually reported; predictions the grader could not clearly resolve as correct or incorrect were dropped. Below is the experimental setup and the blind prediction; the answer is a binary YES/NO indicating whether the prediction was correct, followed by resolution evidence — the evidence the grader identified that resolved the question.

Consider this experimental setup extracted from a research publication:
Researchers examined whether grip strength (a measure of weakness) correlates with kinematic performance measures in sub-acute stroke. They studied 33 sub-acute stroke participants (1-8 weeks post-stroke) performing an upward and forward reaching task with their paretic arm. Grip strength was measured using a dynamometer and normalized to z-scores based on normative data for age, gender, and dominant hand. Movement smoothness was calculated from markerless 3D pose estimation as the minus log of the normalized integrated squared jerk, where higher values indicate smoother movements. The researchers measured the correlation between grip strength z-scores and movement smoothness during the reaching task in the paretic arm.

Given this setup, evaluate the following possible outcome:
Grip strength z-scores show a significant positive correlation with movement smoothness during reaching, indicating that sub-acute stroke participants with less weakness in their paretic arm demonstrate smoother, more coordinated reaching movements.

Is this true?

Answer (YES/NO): YES